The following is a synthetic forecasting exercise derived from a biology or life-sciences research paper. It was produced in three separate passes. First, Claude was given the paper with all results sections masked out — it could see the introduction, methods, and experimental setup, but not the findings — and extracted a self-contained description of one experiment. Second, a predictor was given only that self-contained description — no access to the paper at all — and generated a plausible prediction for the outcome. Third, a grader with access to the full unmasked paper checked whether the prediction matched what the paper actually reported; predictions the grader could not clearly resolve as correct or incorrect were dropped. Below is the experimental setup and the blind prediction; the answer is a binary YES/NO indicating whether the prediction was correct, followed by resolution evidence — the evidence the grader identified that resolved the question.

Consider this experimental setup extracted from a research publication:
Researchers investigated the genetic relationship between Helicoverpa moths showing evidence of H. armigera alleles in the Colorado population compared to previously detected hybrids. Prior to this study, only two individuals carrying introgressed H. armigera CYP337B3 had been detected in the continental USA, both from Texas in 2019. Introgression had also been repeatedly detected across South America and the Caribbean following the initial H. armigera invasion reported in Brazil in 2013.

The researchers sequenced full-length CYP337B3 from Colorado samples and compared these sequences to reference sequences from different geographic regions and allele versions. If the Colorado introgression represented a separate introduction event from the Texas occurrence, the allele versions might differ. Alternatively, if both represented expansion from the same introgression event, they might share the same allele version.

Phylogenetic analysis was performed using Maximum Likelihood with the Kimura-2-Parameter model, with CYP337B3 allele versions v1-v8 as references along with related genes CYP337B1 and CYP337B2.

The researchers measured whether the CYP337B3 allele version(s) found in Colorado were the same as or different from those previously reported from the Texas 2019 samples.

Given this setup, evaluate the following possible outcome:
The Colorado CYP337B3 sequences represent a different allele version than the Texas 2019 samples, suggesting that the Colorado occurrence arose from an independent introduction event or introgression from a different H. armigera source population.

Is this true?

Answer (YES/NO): YES